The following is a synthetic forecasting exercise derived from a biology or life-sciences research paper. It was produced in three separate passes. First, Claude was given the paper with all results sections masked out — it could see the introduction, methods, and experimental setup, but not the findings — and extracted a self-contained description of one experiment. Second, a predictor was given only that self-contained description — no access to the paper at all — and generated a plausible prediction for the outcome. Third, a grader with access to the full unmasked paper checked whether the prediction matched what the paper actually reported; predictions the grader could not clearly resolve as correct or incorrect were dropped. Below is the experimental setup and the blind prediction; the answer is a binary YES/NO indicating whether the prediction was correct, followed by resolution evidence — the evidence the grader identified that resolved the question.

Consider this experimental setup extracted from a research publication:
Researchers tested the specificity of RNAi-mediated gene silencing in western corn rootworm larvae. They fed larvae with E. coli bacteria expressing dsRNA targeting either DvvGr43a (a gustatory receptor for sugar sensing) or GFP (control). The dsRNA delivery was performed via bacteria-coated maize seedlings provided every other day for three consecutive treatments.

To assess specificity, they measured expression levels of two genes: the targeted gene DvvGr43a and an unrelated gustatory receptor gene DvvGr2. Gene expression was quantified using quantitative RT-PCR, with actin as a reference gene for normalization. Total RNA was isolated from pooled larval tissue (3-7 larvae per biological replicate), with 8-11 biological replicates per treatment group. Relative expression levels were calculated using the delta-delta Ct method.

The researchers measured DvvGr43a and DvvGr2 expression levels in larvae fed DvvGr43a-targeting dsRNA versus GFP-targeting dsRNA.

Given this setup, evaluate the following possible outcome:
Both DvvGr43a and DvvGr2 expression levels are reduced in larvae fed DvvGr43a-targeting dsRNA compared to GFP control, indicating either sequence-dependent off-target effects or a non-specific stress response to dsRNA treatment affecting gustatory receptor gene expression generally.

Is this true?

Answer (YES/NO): NO